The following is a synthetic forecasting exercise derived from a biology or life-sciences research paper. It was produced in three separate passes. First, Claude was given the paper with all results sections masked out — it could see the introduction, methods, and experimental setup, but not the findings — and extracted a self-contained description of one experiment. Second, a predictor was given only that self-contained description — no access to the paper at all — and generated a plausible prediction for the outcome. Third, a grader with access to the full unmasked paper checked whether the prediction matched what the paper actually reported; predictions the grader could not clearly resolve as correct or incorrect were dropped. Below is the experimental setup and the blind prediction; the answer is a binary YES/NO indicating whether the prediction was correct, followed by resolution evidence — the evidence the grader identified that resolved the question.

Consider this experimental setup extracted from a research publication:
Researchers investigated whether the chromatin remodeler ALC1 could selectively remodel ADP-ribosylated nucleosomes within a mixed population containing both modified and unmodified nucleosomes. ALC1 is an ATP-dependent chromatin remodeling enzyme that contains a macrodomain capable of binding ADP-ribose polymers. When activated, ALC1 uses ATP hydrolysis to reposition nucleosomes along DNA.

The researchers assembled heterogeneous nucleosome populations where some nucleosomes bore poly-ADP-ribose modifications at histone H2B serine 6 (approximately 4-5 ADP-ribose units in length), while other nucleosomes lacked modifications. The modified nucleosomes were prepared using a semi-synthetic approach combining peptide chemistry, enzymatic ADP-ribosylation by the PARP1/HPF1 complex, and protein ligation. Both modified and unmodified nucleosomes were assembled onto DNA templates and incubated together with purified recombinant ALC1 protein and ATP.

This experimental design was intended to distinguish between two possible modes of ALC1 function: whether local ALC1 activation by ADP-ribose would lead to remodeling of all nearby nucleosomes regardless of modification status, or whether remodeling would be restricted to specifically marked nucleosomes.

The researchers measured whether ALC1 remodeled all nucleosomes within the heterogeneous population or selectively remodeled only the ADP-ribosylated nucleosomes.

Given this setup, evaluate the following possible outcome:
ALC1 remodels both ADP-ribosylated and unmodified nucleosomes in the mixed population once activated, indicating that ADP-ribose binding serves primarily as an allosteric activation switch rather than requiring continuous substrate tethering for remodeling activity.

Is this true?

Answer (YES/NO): NO